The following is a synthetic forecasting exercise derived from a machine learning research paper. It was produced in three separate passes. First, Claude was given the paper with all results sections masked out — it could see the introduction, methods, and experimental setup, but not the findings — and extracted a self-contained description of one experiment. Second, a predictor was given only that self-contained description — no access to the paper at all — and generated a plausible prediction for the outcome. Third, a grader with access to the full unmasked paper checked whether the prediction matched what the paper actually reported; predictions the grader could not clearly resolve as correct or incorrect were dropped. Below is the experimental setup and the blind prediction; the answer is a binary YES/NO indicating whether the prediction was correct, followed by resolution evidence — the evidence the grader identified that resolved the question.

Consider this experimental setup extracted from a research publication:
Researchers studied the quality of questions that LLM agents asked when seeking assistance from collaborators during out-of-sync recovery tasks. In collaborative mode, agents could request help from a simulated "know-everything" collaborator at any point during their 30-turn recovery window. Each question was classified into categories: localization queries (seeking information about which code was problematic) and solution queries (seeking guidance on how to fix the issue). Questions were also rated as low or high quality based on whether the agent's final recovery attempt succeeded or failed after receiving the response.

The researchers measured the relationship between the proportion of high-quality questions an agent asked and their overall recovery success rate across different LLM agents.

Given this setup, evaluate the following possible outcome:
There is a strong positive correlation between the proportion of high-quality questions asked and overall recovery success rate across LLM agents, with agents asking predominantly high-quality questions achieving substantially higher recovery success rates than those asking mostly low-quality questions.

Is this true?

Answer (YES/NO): NO